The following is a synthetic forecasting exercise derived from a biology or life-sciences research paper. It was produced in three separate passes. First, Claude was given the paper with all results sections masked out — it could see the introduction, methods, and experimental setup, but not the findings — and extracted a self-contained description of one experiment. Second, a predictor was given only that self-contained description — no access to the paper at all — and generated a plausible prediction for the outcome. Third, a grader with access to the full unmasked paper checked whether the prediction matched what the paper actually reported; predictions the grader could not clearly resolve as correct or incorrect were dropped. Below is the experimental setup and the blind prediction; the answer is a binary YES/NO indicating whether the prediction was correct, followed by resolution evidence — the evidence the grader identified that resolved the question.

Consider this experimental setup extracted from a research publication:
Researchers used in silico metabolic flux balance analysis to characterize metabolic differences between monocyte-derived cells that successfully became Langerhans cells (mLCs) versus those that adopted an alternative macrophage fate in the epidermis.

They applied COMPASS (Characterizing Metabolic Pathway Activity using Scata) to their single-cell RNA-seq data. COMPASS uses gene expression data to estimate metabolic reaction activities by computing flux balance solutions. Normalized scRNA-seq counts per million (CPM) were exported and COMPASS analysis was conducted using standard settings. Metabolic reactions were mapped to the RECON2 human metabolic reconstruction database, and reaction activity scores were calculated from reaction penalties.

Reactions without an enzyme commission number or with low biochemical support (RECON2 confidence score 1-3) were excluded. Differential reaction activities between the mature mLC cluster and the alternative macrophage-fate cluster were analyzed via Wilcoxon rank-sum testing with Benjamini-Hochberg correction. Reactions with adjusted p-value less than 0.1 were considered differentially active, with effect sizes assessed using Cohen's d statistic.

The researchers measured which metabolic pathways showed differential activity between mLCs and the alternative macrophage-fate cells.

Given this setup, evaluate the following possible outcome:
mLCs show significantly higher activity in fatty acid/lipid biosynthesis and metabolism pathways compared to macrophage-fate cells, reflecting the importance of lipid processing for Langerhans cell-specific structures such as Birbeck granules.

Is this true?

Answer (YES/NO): YES